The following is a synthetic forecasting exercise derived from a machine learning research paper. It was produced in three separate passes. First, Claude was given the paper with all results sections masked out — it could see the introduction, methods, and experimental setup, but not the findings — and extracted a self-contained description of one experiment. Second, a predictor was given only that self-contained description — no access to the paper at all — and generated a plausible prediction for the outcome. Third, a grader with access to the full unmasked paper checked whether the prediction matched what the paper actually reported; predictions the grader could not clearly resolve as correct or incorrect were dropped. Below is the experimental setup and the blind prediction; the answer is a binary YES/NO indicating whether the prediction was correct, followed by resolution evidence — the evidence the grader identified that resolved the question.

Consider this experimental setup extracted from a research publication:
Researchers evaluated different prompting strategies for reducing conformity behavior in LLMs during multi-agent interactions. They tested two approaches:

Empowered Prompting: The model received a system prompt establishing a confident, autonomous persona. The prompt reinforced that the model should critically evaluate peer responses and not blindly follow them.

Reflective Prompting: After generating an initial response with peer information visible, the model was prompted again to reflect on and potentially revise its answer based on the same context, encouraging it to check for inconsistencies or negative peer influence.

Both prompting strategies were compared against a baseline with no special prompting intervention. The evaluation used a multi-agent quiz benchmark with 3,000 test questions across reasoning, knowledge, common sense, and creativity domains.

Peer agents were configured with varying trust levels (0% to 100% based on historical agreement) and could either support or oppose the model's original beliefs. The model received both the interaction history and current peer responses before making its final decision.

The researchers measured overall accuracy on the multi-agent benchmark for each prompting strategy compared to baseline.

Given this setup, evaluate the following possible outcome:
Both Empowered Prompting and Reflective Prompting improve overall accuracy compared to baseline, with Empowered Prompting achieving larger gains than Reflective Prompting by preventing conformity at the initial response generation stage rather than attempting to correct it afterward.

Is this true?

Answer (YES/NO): YES